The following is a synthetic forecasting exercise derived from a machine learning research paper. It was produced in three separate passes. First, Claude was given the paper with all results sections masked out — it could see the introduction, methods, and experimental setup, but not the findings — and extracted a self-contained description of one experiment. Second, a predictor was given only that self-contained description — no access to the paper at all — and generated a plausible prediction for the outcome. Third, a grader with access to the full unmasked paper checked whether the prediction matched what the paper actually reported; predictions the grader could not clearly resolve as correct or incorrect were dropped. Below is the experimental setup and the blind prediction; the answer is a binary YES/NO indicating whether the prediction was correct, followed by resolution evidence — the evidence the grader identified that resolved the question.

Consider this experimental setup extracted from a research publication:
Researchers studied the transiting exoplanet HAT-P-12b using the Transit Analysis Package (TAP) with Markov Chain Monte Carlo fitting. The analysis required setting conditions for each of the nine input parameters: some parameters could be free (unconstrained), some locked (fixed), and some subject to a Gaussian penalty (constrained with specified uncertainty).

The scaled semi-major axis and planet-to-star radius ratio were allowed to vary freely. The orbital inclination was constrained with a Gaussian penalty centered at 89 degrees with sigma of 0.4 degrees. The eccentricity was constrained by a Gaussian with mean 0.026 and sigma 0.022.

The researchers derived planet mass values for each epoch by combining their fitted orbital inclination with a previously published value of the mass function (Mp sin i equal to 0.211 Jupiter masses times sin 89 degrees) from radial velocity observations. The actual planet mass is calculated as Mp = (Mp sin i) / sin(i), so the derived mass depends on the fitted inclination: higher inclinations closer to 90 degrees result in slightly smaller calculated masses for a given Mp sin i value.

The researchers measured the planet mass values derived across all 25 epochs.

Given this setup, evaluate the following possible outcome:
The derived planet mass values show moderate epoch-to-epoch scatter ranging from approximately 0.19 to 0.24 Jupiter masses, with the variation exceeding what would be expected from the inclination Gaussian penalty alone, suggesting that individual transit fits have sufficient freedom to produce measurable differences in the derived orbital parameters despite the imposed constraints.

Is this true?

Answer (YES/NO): NO